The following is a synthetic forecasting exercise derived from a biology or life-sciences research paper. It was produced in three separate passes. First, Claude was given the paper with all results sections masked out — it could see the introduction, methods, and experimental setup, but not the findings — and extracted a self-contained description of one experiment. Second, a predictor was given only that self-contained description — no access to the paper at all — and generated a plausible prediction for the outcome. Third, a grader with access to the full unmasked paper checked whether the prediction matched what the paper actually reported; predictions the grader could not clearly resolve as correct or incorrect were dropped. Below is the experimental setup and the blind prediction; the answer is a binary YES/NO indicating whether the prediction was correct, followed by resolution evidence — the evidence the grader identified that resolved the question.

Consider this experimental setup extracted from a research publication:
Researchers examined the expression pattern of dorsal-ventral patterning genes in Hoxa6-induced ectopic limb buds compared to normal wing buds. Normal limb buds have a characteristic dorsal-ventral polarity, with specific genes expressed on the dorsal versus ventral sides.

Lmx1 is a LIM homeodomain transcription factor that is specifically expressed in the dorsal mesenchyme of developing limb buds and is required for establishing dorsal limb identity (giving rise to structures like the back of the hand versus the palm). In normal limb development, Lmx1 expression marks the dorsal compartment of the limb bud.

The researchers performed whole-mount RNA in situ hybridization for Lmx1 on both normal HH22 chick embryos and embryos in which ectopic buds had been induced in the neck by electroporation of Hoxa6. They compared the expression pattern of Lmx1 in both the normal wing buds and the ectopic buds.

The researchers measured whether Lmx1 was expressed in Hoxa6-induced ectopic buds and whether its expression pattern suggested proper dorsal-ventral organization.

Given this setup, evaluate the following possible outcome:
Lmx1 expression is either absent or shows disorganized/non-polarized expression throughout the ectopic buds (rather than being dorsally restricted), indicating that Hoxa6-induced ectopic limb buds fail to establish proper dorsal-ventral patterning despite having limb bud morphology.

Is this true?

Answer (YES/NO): YES